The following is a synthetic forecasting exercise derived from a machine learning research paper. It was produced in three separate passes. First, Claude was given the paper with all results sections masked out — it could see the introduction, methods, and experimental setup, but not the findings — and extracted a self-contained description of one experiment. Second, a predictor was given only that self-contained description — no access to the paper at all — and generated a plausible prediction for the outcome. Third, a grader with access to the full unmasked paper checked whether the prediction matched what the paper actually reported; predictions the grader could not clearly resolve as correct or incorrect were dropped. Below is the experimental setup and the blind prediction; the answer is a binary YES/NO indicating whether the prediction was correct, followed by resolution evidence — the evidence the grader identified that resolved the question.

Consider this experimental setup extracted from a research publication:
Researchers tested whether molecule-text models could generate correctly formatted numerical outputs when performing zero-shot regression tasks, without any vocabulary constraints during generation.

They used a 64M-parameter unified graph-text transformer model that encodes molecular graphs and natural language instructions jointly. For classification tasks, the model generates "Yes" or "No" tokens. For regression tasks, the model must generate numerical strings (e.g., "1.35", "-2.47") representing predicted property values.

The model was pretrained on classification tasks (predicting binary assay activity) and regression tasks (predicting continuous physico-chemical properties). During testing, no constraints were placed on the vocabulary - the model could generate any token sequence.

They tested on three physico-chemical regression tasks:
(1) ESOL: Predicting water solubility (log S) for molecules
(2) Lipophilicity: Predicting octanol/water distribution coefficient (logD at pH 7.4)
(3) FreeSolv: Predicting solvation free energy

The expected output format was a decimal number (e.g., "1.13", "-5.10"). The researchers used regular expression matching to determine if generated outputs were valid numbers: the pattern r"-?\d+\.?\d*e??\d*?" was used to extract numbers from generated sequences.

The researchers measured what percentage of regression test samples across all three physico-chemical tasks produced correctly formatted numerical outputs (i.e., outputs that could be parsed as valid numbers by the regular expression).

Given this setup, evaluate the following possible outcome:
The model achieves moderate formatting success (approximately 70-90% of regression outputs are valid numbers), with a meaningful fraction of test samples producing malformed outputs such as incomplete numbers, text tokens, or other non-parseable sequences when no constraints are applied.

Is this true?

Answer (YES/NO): NO